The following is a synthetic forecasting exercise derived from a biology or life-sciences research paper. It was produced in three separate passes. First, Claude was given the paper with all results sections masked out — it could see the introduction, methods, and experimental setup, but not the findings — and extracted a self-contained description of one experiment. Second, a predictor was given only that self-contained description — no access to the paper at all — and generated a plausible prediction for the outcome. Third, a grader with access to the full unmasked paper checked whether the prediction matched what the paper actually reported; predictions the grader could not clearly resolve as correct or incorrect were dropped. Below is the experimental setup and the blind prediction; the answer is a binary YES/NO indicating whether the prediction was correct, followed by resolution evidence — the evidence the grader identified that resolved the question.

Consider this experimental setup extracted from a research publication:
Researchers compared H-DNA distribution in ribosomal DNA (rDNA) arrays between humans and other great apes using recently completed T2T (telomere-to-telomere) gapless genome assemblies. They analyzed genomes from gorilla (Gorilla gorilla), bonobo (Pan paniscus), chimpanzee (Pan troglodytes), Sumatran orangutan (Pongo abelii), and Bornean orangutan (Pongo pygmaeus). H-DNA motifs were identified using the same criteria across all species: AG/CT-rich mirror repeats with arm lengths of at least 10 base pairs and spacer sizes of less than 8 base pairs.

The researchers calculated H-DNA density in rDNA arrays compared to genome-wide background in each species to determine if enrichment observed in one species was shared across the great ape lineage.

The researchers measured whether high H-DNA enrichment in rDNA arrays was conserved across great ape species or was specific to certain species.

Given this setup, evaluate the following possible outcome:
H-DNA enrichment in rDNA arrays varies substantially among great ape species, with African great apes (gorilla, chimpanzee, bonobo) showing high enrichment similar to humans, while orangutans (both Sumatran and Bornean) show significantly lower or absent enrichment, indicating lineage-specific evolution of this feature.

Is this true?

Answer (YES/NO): NO